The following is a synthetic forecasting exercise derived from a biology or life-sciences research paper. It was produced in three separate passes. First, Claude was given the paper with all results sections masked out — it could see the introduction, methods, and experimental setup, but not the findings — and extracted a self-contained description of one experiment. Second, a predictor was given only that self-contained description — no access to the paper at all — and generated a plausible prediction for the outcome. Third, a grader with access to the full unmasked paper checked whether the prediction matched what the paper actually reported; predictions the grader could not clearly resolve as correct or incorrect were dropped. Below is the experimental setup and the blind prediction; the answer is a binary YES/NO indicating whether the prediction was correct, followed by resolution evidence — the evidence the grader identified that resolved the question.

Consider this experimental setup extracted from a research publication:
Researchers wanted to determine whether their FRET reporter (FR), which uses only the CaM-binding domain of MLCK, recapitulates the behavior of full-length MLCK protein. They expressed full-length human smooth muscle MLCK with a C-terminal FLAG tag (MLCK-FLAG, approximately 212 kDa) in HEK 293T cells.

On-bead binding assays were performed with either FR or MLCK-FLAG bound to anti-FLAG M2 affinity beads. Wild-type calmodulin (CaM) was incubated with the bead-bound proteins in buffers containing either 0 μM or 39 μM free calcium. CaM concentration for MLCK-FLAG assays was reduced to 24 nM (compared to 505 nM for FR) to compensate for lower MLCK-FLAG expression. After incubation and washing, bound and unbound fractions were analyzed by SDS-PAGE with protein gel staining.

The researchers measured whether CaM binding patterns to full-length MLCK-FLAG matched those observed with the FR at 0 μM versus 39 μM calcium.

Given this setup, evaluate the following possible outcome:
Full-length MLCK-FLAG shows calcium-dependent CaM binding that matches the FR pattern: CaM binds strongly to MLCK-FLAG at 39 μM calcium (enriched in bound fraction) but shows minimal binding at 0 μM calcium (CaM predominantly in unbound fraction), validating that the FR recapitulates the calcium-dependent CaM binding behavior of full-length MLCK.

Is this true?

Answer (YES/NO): YES